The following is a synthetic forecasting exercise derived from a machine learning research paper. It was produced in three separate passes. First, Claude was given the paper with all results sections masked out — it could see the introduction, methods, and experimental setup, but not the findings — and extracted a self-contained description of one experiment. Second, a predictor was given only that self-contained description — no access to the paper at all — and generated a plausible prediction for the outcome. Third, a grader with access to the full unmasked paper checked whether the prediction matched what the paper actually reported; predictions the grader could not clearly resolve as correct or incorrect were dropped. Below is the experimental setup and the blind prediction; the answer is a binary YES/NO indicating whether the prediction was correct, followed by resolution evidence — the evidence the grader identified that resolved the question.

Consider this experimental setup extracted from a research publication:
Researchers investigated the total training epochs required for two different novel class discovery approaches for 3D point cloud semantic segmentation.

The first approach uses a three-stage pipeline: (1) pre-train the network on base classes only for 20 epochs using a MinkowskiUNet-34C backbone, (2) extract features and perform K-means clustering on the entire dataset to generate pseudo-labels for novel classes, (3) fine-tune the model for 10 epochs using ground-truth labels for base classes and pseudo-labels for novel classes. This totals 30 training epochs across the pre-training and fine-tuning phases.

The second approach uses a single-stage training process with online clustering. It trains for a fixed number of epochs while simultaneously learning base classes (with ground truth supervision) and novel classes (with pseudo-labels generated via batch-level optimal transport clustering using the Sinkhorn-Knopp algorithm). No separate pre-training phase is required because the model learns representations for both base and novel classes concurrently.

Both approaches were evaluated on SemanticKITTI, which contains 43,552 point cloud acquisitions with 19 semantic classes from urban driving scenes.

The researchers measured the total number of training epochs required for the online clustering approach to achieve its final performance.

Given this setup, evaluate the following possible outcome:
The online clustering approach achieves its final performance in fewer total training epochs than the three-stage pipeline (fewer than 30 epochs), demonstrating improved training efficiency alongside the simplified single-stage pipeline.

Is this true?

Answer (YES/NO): YES